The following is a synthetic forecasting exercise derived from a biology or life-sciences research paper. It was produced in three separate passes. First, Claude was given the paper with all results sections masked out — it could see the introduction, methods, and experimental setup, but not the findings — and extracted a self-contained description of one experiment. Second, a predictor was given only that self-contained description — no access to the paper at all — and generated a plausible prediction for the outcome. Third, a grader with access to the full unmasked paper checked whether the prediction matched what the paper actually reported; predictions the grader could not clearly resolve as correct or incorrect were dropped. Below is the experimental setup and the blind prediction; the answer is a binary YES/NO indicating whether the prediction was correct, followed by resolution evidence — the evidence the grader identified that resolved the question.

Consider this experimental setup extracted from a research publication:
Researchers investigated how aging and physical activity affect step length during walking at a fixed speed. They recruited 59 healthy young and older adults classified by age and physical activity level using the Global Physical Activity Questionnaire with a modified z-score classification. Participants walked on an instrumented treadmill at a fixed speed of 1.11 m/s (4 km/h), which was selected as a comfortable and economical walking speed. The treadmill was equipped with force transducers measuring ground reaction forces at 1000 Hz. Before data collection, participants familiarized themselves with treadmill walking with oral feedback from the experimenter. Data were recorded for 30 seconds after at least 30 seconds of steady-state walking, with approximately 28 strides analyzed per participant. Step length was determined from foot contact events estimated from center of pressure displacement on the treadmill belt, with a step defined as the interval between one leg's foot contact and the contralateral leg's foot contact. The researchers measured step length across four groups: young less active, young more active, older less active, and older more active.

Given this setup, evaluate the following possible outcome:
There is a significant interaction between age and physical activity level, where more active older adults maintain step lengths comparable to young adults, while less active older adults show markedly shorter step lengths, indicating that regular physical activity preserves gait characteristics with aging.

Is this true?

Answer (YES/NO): YES